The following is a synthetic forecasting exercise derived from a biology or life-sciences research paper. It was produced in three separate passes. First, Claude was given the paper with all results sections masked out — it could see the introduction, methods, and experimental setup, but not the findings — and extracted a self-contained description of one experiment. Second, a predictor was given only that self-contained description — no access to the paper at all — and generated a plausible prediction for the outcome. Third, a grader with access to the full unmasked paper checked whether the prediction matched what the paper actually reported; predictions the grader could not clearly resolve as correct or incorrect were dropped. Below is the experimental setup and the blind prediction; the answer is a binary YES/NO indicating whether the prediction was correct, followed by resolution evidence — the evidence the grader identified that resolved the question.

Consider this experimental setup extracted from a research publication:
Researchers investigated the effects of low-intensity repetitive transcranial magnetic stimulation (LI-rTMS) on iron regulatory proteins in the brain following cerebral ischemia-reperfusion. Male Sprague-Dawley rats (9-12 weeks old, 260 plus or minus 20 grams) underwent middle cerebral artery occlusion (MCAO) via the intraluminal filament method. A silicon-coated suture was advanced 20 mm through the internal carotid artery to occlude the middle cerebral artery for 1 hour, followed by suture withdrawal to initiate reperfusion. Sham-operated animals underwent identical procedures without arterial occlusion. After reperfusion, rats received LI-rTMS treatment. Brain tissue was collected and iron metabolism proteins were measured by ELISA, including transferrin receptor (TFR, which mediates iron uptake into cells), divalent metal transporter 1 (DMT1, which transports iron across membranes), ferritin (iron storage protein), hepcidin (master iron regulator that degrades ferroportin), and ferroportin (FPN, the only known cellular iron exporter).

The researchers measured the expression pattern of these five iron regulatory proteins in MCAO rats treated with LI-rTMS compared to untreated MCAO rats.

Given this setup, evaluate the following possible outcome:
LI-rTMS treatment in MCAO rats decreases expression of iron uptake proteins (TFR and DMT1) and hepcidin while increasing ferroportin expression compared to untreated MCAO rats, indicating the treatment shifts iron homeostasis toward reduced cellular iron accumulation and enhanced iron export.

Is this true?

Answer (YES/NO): YES